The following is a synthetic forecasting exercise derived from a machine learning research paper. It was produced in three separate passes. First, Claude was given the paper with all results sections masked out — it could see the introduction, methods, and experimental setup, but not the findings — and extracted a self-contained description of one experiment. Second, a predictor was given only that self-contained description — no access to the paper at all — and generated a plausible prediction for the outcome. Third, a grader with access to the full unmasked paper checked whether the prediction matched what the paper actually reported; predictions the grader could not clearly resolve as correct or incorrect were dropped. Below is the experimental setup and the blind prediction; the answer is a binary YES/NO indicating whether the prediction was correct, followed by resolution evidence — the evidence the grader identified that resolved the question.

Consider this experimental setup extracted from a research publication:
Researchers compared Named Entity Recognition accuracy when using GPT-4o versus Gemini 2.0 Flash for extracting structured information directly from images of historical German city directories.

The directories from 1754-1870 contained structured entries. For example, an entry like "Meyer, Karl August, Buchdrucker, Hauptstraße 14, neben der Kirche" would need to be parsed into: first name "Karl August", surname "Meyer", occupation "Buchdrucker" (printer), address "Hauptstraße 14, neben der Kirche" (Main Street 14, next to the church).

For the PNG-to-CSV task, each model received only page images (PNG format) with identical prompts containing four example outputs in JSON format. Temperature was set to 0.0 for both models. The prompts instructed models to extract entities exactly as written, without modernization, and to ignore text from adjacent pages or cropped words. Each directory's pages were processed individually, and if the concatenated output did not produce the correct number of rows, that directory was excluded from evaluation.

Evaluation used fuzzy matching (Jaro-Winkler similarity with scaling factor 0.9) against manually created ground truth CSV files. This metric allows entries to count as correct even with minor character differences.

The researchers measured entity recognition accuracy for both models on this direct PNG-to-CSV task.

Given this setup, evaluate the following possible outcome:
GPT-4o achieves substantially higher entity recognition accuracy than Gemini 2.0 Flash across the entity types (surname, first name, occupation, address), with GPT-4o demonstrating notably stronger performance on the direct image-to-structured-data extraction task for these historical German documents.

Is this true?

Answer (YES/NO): NO